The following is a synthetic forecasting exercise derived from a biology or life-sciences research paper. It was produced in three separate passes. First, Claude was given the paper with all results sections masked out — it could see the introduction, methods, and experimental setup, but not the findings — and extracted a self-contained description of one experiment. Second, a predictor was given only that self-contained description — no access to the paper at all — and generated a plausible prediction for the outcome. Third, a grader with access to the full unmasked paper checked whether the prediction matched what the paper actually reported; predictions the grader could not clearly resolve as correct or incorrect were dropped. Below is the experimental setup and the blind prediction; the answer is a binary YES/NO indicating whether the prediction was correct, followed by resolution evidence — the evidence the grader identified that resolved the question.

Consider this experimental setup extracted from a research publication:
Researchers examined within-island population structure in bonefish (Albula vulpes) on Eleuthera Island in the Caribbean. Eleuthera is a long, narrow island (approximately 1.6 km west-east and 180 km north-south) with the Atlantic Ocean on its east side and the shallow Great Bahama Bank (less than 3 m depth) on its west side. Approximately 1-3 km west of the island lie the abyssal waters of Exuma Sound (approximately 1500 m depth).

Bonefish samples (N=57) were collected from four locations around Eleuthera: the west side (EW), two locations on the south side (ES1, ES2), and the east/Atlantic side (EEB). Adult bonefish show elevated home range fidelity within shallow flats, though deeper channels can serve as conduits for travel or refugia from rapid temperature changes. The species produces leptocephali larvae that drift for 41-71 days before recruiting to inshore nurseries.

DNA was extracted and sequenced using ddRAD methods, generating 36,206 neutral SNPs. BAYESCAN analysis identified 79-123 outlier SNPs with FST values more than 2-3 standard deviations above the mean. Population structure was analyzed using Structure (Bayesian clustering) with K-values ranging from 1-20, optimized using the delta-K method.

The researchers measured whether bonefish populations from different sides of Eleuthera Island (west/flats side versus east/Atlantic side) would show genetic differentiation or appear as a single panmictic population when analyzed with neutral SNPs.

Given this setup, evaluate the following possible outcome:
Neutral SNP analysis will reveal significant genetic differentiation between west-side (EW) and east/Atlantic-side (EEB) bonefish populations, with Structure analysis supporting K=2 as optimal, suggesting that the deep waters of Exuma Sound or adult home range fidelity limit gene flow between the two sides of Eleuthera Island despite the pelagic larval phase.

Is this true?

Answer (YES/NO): NO